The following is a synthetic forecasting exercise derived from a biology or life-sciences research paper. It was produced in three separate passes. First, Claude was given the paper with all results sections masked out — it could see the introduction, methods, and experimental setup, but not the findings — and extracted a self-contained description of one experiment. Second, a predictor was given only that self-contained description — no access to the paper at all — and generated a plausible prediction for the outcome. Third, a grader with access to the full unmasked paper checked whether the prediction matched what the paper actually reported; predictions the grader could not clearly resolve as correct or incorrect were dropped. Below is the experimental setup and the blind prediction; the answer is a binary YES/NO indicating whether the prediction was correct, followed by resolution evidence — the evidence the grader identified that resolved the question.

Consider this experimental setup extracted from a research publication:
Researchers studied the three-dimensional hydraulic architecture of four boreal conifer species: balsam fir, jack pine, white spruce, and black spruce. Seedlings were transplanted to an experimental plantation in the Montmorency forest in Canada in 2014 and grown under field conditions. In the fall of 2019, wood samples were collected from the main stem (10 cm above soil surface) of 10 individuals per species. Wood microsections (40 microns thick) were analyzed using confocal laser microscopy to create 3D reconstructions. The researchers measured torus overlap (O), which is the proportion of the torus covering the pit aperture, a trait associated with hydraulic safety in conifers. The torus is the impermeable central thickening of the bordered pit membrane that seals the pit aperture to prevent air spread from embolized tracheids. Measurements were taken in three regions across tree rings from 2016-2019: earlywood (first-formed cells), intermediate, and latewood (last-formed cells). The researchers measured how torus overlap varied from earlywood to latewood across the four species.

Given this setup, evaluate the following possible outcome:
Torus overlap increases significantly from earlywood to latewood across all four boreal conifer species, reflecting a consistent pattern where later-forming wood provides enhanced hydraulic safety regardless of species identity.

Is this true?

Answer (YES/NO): NO